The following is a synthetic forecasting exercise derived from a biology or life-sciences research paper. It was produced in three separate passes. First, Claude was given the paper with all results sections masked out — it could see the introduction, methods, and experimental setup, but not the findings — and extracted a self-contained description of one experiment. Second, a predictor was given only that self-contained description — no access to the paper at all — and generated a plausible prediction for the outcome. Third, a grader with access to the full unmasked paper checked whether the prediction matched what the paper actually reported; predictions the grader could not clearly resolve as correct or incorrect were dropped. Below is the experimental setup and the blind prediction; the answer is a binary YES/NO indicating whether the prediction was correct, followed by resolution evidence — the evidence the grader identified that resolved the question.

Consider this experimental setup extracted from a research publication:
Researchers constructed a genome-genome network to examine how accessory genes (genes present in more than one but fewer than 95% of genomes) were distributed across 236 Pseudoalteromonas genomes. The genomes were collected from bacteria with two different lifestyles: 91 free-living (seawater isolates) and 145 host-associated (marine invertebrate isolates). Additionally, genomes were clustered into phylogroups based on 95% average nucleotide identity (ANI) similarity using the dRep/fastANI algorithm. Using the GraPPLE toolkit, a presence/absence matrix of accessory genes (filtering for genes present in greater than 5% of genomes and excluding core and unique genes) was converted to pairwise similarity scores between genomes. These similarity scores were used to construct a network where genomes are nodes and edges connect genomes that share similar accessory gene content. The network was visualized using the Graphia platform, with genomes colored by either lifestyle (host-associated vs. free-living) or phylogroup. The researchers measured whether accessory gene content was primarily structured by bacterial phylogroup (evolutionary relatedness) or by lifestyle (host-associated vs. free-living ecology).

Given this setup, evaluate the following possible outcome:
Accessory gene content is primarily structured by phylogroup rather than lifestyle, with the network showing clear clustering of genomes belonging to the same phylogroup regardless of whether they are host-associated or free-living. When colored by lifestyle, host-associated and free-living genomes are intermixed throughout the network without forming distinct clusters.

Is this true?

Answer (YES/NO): YES